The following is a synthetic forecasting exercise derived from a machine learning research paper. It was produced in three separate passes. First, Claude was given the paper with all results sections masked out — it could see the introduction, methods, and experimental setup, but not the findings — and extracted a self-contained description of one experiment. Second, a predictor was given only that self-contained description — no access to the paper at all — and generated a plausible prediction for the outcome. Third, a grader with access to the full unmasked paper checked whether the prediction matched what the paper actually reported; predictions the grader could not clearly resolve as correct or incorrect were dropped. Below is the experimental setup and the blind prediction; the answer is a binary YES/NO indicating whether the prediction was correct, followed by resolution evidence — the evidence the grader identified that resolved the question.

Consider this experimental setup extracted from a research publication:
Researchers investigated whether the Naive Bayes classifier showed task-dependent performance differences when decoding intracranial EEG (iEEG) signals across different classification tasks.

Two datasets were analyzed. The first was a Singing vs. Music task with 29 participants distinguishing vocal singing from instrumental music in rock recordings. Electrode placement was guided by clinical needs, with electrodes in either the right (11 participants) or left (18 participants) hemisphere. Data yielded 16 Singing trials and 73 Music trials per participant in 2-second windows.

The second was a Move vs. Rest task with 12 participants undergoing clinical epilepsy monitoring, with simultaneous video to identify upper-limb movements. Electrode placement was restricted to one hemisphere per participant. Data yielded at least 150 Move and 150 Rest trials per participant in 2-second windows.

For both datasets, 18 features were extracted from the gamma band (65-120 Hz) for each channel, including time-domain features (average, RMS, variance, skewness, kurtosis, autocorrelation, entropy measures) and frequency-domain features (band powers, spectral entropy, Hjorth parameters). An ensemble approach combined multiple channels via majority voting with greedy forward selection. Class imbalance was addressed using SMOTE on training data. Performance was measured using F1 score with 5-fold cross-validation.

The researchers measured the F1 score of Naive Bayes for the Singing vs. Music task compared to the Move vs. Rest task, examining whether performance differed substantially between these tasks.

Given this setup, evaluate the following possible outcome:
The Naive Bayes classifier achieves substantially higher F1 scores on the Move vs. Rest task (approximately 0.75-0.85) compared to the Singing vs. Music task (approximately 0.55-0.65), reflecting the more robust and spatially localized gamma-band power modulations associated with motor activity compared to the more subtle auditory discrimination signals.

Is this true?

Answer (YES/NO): NO